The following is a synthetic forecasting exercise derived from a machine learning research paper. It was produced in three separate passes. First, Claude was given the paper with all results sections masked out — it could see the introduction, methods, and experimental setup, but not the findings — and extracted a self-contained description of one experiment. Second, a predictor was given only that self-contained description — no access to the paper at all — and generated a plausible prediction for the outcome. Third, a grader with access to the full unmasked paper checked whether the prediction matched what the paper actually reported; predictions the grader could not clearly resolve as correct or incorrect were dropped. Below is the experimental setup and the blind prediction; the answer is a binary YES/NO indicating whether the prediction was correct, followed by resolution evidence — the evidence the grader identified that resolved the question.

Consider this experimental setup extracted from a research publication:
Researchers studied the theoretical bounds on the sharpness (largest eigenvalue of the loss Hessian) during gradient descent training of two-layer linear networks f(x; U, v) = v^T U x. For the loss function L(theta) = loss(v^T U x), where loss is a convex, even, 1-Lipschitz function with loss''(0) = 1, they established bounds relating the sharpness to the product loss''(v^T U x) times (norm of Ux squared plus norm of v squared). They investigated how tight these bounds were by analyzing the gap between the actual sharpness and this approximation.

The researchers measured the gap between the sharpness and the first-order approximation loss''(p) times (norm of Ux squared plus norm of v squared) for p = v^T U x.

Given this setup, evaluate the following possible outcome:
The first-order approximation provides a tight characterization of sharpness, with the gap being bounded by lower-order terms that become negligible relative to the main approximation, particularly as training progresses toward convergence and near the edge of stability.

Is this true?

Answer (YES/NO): YES